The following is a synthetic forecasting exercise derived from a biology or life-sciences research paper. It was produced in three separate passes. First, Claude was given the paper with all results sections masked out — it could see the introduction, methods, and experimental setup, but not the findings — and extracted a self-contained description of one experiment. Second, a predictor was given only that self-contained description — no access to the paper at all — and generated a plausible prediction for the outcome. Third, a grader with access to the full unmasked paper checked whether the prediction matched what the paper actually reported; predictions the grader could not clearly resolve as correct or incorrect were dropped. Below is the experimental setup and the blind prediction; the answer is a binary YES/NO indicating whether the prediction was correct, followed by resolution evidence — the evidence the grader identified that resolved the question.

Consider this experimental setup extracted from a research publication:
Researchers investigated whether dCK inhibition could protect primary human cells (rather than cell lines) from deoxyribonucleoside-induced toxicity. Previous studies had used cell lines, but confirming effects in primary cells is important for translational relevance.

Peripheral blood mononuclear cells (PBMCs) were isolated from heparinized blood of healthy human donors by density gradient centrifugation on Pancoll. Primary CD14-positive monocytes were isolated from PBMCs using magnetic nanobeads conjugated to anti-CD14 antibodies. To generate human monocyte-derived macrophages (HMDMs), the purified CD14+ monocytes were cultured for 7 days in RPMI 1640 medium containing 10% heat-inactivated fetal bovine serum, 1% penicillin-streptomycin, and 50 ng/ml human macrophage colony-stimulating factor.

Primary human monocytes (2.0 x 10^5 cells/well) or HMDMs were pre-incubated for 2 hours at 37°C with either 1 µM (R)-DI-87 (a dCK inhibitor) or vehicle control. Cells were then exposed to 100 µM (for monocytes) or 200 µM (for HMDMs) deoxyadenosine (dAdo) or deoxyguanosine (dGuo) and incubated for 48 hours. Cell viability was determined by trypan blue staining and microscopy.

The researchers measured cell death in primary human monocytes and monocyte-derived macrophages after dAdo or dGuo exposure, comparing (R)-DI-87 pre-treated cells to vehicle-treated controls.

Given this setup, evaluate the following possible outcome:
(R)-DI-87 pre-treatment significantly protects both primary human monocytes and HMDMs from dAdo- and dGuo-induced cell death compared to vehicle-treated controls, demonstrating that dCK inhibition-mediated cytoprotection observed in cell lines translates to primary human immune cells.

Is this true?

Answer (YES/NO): YES